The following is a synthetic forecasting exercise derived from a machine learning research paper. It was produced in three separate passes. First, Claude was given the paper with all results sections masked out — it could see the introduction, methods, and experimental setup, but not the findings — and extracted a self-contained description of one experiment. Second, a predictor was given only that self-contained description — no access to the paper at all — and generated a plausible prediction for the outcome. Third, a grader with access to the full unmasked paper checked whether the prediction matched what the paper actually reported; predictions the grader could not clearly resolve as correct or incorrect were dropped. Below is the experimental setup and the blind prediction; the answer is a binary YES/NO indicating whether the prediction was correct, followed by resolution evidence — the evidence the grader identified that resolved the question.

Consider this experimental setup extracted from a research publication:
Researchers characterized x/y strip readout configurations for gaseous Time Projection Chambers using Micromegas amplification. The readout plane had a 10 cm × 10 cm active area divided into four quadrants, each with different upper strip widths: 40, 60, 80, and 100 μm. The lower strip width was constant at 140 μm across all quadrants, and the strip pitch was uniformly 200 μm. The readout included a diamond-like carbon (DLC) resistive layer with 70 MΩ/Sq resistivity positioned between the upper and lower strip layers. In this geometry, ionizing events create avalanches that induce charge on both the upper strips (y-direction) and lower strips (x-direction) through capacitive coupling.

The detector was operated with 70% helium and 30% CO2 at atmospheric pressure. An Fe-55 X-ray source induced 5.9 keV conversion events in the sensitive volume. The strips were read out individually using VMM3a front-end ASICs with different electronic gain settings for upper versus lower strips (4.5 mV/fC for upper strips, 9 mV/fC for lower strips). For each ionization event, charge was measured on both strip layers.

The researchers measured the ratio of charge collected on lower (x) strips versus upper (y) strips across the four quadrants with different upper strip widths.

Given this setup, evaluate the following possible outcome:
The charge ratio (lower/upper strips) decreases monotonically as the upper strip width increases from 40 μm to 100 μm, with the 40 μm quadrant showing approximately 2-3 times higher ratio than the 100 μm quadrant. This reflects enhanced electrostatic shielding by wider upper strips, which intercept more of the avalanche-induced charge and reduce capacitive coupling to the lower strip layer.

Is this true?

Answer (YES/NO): NO